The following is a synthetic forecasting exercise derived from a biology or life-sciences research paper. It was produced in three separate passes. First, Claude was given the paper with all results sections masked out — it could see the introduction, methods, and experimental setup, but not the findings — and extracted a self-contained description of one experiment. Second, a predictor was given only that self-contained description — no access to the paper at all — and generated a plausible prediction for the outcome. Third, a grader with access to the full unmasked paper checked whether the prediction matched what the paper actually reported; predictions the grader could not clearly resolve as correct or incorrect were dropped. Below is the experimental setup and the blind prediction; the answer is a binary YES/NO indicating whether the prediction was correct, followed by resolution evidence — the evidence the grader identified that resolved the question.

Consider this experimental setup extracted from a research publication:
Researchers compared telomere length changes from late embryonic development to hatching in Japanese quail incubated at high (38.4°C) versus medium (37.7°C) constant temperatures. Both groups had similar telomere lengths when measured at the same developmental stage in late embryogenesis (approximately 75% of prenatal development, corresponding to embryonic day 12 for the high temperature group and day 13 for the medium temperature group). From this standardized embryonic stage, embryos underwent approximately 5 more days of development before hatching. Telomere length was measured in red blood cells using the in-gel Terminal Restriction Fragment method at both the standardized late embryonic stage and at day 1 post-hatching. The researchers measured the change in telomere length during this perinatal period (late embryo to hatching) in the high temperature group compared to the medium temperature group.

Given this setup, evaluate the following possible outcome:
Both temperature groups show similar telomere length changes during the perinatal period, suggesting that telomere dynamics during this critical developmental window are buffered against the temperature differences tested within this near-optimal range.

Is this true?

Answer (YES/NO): NO